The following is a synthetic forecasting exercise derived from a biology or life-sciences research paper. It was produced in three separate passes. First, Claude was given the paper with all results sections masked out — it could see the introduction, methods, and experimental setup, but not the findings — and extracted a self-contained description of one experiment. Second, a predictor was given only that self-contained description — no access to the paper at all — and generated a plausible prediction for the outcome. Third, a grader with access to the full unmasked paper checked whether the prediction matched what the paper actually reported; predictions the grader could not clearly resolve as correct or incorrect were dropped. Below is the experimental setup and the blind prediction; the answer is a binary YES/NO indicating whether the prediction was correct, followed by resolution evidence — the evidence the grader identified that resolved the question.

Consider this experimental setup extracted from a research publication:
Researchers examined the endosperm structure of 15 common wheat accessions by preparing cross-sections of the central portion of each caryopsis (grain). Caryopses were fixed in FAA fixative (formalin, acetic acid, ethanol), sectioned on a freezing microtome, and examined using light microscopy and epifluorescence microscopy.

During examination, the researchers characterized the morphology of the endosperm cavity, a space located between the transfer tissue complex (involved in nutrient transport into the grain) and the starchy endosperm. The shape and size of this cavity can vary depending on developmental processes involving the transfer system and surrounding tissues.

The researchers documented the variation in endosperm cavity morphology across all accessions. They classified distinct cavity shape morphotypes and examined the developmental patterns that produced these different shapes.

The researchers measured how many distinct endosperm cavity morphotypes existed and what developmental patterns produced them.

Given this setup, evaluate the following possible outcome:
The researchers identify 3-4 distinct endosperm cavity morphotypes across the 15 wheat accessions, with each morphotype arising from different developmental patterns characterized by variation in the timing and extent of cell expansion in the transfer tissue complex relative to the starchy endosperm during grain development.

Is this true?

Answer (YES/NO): NO